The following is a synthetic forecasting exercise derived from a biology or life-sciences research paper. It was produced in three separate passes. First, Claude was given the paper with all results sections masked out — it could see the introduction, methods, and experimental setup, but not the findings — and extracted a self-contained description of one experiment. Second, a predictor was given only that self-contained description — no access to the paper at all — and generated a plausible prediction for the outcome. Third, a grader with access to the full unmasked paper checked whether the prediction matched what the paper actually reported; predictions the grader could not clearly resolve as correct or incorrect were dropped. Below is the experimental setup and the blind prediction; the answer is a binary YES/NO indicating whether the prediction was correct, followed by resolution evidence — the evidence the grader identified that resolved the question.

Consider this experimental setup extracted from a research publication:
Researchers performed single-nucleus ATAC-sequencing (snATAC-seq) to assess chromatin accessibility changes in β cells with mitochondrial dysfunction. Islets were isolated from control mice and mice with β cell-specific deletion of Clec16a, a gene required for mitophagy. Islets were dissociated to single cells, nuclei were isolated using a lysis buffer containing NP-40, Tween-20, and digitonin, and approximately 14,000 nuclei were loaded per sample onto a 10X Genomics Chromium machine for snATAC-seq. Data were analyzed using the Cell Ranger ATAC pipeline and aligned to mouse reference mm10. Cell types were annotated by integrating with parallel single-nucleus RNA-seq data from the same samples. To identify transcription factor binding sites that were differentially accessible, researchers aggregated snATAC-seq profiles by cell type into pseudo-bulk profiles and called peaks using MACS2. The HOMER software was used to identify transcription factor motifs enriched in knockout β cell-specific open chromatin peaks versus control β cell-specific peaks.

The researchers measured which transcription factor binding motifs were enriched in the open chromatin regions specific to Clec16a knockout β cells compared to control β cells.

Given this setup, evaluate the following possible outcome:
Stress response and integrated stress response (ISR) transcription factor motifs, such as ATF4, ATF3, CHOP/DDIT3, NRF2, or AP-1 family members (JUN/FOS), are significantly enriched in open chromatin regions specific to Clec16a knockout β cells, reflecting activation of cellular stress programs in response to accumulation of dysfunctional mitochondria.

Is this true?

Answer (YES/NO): YES